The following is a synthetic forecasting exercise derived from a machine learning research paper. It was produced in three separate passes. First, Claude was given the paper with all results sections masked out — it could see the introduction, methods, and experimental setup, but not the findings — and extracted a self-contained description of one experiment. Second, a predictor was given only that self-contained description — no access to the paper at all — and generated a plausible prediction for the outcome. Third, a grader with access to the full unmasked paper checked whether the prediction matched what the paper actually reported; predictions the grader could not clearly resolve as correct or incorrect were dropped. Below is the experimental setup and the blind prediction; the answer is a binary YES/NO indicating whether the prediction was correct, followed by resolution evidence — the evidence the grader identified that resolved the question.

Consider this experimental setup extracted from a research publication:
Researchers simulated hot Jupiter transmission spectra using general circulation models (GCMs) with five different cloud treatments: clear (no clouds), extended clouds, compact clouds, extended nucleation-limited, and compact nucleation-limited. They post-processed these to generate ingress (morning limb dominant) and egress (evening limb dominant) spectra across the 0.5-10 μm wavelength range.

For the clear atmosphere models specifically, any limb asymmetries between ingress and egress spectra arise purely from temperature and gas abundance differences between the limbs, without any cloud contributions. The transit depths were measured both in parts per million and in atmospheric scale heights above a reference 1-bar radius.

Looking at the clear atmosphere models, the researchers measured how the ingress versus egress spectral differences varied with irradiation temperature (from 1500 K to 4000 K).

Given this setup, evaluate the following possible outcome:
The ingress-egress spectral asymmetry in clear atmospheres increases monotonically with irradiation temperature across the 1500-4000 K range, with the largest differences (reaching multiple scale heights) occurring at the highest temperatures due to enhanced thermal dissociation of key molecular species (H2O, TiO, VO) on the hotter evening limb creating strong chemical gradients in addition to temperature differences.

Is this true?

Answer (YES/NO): NO